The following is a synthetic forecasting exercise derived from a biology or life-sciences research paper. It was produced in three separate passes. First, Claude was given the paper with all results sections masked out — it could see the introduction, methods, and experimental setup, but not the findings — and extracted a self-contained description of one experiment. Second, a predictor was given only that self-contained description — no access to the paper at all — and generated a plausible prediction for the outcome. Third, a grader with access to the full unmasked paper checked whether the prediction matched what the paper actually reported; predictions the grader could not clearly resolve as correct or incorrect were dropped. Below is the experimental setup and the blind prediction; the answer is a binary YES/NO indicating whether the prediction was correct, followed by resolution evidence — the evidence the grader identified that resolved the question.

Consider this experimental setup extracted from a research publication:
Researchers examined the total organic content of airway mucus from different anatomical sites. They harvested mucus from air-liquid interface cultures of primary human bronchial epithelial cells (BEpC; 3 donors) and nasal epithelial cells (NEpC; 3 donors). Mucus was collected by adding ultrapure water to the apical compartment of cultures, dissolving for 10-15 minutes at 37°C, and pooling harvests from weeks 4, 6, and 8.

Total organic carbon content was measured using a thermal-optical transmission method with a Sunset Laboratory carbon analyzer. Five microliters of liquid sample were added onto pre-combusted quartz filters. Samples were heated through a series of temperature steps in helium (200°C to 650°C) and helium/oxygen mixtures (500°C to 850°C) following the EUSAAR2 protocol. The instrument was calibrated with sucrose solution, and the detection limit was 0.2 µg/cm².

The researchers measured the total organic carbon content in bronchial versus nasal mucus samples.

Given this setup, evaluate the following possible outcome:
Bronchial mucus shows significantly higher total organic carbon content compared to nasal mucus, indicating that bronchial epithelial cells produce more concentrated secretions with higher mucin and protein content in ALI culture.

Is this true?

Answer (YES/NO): YES